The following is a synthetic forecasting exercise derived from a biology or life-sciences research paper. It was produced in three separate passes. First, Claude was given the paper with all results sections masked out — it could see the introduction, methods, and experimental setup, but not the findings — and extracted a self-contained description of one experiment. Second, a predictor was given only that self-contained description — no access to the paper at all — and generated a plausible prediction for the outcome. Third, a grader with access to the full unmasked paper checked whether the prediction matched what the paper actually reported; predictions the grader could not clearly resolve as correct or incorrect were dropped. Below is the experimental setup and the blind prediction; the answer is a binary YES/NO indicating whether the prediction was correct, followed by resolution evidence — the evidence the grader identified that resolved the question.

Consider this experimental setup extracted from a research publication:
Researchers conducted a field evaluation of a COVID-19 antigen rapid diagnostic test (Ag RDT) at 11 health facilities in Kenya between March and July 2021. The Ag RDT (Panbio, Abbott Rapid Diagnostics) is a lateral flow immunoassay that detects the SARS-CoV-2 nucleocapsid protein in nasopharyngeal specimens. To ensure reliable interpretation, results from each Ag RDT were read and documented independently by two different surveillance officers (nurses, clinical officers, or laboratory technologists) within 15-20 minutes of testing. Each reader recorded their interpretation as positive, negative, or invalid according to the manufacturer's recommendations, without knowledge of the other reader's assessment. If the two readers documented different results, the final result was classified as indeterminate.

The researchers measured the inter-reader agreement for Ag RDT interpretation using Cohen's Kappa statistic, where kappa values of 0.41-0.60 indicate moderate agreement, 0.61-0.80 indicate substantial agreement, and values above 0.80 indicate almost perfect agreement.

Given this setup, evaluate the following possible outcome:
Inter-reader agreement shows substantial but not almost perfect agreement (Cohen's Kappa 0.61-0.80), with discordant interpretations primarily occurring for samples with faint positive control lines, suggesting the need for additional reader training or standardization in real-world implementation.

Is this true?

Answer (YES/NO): NO